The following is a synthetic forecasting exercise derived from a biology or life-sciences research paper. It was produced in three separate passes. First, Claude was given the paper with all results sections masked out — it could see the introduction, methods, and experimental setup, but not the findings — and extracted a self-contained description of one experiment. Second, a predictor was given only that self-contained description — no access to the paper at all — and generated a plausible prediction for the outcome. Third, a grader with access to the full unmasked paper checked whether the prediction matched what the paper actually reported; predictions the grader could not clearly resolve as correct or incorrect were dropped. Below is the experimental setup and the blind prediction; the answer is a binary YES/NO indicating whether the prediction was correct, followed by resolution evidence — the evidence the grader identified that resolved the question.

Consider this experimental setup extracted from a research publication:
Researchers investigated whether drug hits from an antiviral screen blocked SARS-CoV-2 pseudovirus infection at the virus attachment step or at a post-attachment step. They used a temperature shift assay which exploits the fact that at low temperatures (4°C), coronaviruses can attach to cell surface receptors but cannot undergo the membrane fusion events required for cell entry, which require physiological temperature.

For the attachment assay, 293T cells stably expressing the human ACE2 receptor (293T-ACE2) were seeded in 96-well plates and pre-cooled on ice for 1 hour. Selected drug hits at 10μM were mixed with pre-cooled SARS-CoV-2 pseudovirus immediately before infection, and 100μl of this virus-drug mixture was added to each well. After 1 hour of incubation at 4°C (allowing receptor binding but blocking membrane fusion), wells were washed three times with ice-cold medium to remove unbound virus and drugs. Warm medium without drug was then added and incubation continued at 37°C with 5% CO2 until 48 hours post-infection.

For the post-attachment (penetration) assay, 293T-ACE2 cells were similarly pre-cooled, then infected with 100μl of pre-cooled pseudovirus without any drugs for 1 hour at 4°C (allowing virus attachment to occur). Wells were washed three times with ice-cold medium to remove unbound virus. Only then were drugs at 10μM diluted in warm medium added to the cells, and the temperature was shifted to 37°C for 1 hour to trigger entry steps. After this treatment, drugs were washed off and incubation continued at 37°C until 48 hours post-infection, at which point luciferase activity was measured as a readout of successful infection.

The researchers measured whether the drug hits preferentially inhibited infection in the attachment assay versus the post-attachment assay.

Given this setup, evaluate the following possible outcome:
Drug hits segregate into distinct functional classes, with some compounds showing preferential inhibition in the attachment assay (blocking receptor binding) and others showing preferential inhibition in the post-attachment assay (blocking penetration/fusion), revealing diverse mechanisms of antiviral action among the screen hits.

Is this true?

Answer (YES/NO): NO